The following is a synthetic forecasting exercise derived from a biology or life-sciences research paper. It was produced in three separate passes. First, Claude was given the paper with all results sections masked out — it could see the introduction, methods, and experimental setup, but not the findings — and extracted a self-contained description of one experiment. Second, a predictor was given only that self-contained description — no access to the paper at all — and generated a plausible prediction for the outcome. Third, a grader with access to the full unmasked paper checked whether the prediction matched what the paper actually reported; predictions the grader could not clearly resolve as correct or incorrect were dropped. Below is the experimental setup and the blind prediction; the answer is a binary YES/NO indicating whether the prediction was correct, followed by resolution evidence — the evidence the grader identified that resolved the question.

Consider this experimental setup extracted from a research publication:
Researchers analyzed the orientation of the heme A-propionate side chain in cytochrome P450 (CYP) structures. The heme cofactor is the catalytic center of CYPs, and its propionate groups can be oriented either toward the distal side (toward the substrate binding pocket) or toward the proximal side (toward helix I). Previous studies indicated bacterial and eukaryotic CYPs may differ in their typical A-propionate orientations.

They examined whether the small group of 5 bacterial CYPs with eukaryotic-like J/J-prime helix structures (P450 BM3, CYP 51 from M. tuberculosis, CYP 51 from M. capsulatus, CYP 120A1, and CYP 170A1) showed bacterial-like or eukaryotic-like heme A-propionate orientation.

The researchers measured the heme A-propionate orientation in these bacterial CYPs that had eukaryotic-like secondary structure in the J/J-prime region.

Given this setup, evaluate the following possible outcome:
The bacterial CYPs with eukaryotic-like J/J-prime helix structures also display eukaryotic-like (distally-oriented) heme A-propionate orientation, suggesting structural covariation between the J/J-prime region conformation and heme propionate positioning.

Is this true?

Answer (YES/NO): NO